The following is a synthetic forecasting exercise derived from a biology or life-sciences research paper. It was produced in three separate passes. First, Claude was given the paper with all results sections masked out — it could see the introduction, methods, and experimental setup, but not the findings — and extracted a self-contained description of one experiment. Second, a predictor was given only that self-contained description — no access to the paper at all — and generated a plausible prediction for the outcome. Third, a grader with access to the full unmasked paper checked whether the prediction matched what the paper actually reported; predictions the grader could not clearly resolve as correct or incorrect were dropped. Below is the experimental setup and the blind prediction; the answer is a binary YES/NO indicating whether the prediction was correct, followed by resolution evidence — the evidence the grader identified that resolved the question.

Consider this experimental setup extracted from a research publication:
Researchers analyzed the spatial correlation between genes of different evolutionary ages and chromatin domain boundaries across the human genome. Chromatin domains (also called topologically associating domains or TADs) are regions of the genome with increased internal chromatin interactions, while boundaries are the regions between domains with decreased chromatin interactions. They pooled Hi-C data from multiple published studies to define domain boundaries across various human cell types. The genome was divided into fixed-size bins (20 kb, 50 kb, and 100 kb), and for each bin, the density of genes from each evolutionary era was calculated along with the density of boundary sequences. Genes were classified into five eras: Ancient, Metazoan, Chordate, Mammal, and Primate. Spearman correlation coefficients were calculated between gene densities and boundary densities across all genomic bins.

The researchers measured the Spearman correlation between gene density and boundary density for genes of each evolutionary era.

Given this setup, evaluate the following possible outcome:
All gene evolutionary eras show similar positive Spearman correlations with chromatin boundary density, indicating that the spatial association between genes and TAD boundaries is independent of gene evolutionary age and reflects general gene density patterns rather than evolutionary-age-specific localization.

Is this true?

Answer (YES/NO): YES